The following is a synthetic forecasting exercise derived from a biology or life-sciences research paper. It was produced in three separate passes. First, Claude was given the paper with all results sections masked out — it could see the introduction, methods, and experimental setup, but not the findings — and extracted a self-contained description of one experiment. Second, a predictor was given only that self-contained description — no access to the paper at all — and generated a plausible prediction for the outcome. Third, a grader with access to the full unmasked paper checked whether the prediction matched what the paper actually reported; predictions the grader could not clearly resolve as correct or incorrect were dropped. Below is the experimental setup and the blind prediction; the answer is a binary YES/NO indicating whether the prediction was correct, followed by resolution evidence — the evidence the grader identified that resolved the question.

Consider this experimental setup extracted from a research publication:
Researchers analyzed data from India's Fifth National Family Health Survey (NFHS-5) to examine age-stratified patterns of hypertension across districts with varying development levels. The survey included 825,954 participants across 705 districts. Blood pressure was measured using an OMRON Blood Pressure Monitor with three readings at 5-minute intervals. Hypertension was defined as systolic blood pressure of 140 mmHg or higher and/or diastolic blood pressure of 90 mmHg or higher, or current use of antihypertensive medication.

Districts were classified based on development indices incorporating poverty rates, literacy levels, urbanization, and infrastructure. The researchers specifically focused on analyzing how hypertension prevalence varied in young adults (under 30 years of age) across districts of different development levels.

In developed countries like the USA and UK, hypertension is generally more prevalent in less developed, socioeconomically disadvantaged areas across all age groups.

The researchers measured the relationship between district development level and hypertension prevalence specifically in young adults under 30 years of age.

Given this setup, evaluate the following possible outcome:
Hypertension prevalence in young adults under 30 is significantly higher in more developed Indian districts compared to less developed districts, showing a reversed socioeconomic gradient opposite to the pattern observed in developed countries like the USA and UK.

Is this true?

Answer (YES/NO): NO